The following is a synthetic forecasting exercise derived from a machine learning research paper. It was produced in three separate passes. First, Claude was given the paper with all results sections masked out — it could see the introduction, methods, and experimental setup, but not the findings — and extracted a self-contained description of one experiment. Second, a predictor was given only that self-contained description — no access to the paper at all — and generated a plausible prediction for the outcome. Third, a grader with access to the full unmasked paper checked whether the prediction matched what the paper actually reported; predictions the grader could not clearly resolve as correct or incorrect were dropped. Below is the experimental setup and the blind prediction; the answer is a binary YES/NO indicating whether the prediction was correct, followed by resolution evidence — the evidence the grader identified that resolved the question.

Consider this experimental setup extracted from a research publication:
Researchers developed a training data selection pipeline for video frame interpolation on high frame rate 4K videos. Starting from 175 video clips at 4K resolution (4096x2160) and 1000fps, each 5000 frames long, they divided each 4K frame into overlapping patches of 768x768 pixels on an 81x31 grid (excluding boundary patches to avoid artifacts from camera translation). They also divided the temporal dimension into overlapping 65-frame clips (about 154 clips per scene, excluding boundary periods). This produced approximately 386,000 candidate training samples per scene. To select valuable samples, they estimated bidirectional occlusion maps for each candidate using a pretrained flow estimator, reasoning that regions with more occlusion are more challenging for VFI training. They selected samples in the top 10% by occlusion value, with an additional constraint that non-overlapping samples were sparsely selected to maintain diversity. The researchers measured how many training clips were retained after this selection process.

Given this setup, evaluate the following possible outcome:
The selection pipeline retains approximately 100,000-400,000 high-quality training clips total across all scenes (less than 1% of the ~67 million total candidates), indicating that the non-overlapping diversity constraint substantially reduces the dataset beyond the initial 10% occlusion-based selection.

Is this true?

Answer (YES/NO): NO